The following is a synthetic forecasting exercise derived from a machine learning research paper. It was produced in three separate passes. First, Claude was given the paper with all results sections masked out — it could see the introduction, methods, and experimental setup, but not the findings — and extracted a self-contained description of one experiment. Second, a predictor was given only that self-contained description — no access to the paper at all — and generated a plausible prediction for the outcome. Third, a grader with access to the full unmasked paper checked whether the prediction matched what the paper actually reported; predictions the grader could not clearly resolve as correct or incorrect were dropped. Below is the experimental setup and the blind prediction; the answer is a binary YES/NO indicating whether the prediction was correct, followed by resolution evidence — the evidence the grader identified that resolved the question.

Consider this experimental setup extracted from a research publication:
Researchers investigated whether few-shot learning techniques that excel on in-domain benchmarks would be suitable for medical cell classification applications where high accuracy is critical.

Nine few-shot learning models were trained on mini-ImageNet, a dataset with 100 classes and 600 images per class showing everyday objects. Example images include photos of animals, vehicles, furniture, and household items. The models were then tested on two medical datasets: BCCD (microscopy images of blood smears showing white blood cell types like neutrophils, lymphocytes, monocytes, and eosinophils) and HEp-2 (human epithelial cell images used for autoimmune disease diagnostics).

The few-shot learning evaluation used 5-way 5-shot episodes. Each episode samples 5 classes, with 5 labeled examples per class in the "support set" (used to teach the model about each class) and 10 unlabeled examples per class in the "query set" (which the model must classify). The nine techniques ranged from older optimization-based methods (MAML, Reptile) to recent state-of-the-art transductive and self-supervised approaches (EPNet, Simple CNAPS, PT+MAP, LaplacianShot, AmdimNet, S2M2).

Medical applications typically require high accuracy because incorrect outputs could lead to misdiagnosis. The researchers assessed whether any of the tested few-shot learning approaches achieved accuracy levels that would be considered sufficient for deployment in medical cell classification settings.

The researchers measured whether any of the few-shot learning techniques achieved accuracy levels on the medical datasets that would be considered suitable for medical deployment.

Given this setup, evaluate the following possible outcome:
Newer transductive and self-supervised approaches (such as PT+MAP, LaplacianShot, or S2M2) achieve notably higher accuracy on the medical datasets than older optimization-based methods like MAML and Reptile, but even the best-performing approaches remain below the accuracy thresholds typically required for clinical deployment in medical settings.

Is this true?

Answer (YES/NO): NO